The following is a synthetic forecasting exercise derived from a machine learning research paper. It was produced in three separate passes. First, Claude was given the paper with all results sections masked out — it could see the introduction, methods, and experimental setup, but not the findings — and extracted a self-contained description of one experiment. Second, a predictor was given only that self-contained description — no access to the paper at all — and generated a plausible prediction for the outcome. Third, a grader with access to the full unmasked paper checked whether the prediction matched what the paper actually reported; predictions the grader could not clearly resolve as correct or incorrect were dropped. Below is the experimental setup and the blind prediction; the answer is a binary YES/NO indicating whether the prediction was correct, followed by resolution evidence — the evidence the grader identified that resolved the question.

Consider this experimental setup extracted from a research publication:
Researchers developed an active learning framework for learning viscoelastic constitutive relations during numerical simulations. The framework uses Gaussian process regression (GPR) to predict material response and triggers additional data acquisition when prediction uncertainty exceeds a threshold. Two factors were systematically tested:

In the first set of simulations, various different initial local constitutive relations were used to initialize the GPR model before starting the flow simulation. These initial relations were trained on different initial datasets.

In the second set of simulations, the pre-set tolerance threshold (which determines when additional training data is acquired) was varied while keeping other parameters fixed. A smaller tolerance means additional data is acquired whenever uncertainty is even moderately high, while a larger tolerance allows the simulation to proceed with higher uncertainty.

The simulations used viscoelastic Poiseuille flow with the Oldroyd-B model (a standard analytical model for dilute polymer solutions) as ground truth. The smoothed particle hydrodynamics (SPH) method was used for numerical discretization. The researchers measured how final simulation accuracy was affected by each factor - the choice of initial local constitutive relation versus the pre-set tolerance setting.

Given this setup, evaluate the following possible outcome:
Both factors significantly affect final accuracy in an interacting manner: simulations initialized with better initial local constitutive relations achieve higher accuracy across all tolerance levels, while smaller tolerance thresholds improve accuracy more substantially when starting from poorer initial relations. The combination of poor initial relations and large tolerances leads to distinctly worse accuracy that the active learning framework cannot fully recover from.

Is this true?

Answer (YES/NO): NO